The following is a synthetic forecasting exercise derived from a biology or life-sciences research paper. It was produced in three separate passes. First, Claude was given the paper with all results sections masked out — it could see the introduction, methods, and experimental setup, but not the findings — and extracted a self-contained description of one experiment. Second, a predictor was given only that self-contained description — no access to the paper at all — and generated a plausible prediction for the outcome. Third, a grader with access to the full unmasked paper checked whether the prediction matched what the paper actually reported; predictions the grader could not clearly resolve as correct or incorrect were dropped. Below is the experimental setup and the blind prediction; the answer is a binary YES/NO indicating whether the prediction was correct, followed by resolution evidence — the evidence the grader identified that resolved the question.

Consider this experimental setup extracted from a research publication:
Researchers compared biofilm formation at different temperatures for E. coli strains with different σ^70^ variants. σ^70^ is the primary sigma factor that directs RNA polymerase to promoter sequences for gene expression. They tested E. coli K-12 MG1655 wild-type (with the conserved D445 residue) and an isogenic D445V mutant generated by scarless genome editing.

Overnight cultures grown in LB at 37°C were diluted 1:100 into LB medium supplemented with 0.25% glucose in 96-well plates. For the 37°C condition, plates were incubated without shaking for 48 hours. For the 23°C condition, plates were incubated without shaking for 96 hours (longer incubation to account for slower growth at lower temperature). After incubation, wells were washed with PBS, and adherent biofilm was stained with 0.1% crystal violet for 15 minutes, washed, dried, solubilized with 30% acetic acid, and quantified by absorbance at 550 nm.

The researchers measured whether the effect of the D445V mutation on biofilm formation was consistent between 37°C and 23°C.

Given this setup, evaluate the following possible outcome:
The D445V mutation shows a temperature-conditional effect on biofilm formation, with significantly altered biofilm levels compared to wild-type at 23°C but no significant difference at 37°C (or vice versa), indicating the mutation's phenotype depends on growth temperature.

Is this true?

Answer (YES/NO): NO